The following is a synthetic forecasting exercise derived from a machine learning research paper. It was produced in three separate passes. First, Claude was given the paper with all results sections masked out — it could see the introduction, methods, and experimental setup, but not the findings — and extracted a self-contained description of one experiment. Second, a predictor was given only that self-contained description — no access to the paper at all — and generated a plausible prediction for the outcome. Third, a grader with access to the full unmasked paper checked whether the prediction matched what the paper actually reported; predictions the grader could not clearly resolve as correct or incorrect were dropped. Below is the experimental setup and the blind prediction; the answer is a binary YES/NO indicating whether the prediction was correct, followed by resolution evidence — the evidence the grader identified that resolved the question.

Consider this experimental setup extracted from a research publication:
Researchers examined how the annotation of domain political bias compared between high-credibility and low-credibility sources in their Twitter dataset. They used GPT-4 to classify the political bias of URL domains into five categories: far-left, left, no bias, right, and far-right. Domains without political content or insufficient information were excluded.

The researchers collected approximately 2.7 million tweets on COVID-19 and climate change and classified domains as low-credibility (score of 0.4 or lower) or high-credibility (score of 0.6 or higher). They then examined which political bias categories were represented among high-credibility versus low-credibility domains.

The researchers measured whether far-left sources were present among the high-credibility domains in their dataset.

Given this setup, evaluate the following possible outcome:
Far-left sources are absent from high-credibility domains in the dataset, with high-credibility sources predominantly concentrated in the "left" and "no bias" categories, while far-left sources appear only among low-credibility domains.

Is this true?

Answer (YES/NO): NO